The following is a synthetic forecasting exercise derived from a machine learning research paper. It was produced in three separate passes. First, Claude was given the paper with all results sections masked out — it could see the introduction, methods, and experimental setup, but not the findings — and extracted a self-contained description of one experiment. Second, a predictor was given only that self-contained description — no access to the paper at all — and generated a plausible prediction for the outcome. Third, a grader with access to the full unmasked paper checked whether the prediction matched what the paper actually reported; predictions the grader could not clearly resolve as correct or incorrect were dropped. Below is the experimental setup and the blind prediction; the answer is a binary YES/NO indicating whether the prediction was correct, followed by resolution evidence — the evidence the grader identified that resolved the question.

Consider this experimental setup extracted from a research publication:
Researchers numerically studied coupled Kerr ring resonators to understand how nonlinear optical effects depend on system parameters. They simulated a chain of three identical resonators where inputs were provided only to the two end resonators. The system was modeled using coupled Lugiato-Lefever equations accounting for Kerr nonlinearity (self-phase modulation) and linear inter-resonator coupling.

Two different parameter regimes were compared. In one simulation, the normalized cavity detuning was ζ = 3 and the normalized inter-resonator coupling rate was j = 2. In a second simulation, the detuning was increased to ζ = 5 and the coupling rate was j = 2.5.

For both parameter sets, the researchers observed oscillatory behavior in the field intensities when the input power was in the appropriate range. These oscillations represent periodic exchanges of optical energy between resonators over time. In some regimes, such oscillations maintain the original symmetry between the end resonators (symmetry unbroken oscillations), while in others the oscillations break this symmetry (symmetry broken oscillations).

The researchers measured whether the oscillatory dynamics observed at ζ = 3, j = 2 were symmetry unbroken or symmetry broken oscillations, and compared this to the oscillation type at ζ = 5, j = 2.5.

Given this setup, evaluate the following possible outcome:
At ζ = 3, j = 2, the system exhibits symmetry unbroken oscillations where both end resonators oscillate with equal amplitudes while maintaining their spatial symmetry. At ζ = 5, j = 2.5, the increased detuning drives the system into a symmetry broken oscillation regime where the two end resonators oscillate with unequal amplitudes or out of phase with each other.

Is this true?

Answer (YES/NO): YES